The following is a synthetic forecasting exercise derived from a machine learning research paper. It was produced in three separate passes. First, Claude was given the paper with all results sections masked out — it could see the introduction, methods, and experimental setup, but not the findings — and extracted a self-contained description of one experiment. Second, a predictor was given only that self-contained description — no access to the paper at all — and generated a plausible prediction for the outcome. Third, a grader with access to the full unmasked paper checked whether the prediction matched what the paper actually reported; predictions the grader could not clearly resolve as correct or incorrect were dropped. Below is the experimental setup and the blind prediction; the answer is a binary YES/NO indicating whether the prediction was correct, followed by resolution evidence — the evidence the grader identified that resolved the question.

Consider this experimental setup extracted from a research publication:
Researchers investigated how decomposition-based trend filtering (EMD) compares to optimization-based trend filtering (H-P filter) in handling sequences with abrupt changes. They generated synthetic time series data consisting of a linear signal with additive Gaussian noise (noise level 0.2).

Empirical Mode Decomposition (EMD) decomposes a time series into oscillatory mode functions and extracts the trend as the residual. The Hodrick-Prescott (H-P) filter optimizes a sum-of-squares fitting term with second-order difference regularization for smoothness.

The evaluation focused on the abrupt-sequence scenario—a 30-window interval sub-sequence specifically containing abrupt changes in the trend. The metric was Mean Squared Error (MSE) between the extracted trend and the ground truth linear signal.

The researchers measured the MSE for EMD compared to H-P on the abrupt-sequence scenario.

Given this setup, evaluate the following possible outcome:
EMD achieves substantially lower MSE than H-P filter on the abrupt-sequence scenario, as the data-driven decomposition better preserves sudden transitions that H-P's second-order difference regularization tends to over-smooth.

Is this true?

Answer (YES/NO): NO